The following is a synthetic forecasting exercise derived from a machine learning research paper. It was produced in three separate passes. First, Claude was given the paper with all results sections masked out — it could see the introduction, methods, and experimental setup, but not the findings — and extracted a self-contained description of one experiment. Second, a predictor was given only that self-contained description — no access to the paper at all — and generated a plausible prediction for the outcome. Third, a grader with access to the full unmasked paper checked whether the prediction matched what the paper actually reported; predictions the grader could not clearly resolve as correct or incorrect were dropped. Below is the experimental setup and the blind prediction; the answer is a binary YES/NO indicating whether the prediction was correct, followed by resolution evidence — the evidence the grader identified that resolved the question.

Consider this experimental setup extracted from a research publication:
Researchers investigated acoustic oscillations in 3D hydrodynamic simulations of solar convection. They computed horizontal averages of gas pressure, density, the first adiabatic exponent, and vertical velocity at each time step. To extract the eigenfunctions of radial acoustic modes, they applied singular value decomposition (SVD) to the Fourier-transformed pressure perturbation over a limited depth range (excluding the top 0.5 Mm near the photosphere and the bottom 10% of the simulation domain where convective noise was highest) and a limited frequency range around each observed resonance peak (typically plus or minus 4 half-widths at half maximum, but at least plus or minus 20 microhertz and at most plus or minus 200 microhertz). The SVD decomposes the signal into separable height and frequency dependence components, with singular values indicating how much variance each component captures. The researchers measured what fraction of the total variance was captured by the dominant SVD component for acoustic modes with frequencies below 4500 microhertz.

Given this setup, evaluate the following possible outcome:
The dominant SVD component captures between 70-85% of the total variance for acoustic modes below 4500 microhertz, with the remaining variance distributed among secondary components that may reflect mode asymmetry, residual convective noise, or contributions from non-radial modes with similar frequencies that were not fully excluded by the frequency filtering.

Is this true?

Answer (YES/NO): NO